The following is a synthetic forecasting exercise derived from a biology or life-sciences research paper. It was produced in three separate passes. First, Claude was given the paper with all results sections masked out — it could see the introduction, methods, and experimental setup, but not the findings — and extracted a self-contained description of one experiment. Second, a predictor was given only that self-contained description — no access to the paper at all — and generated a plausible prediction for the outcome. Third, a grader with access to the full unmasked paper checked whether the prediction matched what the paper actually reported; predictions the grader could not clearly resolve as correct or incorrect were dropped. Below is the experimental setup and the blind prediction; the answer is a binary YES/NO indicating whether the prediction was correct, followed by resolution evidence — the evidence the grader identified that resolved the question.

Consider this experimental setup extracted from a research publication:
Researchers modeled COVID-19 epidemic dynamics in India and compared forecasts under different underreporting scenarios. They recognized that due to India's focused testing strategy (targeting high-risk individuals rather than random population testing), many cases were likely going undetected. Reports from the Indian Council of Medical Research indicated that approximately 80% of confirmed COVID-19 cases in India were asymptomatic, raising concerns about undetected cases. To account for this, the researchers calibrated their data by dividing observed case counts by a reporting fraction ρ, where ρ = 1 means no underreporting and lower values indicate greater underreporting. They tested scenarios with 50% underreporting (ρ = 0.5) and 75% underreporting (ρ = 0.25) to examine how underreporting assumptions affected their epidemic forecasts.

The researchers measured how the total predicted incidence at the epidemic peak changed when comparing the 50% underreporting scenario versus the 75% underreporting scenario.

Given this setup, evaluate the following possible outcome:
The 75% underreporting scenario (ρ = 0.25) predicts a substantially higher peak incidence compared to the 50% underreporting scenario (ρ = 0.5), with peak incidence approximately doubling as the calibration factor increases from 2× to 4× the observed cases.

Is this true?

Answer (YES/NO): NO